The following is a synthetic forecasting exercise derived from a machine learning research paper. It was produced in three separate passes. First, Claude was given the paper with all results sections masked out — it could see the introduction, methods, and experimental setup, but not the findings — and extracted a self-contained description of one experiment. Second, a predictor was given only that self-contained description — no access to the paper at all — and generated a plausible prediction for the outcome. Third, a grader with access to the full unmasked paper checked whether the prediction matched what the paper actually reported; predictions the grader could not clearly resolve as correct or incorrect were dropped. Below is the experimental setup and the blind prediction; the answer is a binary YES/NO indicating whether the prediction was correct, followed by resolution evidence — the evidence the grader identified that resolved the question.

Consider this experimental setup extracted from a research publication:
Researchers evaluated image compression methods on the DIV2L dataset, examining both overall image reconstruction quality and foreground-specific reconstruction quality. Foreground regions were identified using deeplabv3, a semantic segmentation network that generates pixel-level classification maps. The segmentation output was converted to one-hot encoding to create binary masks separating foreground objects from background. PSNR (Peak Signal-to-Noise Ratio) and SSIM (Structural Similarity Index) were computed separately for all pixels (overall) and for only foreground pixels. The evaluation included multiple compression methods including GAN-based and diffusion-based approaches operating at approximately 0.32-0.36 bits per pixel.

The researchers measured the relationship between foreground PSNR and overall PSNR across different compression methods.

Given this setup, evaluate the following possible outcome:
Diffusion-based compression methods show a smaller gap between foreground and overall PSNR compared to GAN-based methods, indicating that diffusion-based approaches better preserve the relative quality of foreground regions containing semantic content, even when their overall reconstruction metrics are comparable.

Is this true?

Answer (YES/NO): NO